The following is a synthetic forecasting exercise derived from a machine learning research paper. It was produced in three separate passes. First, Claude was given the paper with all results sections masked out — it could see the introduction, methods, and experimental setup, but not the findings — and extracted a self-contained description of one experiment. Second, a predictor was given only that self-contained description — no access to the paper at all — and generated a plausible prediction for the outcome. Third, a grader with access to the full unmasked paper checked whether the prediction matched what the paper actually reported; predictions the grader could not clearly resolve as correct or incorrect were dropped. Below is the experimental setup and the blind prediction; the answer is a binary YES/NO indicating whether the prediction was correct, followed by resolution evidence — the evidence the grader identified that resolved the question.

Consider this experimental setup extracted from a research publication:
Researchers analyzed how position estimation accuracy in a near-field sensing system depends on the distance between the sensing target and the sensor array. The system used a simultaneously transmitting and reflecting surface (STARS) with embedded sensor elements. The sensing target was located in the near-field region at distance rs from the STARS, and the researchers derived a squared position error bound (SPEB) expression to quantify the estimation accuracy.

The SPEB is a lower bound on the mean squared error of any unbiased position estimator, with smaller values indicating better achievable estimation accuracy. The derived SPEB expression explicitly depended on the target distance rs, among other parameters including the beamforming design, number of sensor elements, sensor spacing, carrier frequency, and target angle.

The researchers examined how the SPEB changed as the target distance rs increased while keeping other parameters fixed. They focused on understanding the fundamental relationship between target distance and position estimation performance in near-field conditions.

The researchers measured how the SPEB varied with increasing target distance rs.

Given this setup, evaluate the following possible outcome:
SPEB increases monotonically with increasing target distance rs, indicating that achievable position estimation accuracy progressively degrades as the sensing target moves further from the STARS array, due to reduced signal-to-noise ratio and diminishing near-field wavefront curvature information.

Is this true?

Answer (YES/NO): YES